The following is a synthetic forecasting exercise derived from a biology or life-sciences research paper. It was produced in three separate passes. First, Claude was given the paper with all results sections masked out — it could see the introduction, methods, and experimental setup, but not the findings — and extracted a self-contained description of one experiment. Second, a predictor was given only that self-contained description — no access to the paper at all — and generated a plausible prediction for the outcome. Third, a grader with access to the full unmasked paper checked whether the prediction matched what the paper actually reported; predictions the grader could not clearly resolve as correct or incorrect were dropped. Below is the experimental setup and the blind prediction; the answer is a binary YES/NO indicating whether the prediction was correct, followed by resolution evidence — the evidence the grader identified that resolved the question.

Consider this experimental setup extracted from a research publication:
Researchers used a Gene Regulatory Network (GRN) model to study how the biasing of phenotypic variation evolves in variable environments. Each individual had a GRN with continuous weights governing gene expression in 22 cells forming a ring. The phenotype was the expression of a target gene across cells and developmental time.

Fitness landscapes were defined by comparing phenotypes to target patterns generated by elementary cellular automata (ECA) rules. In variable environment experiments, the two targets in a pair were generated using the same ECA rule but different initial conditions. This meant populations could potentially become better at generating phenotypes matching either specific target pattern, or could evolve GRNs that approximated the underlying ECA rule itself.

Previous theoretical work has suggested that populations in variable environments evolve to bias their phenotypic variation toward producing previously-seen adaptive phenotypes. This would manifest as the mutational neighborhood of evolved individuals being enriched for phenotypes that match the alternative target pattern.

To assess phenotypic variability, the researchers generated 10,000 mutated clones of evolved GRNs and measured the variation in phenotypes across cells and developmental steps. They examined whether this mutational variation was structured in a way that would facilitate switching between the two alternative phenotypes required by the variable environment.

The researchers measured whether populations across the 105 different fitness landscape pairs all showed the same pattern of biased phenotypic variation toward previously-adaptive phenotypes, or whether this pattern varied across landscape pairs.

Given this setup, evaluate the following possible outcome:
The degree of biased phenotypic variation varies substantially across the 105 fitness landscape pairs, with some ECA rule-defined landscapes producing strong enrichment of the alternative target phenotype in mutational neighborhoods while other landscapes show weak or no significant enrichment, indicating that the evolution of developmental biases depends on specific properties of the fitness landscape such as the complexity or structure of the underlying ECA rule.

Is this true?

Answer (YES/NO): YES